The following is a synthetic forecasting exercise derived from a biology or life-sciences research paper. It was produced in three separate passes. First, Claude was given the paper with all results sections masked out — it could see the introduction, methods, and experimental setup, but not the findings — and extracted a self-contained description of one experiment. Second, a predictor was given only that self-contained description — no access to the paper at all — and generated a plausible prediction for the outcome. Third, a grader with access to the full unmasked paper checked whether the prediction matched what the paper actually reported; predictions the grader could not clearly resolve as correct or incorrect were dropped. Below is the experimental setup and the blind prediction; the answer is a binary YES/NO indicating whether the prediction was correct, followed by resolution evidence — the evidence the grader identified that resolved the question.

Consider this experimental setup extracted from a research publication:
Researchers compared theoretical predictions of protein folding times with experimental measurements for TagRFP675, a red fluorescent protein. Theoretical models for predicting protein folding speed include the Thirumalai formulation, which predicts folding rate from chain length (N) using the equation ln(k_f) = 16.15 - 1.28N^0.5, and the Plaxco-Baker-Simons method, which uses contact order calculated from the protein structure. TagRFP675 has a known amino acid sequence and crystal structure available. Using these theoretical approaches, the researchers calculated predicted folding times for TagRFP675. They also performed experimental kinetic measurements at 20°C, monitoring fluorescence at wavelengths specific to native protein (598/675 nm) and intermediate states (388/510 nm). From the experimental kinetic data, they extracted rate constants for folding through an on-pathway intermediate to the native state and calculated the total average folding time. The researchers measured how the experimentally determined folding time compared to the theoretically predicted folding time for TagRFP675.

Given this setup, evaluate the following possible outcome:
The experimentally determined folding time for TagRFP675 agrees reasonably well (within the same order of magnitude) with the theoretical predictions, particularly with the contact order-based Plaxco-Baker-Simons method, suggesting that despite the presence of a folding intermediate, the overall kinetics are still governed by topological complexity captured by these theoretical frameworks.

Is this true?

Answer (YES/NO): YES